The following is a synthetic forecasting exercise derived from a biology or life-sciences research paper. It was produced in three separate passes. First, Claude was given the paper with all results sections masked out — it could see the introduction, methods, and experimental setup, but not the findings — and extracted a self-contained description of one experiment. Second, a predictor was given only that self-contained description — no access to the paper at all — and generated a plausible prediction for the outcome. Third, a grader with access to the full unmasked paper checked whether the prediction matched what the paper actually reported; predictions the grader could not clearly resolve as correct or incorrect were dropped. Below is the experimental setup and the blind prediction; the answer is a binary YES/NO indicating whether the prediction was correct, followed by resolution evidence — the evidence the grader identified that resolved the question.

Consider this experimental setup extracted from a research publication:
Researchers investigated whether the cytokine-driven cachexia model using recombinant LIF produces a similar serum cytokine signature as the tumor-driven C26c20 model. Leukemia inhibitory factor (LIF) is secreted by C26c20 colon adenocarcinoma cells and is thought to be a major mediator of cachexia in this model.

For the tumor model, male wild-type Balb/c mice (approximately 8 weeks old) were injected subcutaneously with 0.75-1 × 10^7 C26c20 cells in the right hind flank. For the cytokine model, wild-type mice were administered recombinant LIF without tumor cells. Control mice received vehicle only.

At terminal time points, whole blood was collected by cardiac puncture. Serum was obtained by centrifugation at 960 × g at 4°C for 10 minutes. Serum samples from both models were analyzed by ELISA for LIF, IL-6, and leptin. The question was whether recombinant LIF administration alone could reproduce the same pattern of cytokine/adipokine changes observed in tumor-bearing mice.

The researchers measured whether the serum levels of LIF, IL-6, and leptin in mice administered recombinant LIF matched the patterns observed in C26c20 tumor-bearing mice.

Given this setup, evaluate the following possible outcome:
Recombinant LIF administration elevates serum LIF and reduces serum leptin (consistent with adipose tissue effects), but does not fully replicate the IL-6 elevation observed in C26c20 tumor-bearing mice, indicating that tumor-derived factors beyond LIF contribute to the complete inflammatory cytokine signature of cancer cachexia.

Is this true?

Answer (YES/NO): NO